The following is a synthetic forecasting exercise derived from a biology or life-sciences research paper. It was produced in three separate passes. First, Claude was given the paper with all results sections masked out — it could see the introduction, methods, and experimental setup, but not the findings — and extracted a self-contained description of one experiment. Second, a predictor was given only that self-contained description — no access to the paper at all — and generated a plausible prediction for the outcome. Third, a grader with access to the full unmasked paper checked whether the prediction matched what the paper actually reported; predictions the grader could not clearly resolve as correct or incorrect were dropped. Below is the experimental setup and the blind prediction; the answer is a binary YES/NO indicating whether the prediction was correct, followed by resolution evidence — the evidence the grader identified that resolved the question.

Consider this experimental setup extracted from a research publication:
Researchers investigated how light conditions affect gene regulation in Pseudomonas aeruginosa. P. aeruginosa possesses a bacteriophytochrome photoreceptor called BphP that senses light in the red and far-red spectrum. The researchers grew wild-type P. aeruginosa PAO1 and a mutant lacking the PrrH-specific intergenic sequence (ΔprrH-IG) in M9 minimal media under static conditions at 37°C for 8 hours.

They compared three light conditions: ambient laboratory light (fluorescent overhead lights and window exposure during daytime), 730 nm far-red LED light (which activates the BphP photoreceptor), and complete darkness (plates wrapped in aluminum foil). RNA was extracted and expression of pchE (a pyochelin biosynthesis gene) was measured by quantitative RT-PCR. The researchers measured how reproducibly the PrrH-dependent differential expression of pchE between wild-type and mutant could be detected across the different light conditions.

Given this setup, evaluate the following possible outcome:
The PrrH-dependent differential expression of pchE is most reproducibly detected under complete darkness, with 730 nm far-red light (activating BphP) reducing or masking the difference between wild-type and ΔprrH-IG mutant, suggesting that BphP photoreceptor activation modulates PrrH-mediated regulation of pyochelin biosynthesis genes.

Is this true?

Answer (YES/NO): NO